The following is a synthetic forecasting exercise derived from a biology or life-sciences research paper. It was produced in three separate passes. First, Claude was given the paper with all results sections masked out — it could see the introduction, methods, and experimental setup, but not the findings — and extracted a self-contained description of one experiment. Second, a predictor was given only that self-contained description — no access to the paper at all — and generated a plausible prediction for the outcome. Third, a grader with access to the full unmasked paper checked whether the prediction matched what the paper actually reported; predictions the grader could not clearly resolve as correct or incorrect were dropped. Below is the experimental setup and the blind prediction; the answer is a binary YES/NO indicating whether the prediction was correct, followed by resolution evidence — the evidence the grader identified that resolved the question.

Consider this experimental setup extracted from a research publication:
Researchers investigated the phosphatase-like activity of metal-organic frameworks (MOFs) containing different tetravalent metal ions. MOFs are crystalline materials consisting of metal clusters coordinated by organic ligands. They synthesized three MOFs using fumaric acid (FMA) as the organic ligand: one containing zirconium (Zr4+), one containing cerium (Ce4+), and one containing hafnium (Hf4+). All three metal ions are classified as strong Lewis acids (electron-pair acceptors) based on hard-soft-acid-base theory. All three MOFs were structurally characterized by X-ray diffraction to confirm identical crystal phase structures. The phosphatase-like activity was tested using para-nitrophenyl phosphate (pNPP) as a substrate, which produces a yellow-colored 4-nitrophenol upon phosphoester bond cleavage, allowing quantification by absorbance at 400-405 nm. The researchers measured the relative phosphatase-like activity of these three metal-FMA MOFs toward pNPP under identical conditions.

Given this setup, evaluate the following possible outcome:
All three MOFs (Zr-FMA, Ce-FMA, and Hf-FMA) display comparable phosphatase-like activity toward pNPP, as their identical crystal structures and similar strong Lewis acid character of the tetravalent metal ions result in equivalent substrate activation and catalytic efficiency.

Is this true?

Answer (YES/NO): NO